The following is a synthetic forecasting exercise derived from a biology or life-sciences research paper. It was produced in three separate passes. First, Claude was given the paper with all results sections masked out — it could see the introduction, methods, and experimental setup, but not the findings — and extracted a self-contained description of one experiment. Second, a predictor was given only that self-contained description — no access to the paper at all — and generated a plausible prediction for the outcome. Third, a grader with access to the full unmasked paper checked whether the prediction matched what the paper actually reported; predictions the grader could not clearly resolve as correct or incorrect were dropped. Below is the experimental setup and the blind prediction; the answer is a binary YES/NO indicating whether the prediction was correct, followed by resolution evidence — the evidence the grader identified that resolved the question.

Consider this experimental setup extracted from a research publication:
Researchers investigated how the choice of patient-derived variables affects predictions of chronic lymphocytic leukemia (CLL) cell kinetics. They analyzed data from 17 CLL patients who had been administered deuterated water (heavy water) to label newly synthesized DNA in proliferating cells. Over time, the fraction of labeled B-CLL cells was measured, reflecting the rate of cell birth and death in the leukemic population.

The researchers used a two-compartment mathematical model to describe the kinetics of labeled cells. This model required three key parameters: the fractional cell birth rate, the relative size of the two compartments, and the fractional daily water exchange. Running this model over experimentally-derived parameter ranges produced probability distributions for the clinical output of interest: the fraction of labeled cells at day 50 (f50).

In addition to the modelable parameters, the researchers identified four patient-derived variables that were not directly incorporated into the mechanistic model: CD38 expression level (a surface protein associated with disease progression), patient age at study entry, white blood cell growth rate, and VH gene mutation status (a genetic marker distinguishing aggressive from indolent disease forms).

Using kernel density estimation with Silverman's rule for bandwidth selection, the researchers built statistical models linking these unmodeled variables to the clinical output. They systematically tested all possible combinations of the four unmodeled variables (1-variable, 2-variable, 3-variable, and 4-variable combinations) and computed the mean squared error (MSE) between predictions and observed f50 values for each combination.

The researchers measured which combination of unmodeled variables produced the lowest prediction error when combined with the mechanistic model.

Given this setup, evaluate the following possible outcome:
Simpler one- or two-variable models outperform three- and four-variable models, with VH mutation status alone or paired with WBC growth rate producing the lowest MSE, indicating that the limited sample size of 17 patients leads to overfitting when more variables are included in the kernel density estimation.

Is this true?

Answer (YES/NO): NO